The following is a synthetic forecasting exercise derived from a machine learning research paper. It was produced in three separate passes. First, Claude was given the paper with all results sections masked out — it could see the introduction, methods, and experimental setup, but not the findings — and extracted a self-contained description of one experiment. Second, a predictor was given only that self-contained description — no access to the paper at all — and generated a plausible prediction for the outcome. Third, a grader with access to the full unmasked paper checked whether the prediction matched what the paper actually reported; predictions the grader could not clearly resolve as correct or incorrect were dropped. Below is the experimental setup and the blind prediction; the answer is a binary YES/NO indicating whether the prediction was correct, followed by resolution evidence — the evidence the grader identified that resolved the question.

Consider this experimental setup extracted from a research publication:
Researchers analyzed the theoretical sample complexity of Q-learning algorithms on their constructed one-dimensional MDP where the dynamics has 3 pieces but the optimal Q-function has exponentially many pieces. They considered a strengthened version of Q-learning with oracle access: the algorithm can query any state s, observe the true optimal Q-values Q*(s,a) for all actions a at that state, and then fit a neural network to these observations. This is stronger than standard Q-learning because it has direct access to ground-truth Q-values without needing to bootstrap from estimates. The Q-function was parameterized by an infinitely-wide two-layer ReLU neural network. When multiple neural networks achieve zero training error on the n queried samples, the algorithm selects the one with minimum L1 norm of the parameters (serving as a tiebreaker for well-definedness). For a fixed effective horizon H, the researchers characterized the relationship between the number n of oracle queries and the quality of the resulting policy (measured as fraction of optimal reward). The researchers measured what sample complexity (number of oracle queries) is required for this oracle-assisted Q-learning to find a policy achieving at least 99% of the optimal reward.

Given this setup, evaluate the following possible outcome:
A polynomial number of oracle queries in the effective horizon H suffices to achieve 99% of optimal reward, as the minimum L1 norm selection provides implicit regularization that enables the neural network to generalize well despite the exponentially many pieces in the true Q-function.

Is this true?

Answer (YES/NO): NO